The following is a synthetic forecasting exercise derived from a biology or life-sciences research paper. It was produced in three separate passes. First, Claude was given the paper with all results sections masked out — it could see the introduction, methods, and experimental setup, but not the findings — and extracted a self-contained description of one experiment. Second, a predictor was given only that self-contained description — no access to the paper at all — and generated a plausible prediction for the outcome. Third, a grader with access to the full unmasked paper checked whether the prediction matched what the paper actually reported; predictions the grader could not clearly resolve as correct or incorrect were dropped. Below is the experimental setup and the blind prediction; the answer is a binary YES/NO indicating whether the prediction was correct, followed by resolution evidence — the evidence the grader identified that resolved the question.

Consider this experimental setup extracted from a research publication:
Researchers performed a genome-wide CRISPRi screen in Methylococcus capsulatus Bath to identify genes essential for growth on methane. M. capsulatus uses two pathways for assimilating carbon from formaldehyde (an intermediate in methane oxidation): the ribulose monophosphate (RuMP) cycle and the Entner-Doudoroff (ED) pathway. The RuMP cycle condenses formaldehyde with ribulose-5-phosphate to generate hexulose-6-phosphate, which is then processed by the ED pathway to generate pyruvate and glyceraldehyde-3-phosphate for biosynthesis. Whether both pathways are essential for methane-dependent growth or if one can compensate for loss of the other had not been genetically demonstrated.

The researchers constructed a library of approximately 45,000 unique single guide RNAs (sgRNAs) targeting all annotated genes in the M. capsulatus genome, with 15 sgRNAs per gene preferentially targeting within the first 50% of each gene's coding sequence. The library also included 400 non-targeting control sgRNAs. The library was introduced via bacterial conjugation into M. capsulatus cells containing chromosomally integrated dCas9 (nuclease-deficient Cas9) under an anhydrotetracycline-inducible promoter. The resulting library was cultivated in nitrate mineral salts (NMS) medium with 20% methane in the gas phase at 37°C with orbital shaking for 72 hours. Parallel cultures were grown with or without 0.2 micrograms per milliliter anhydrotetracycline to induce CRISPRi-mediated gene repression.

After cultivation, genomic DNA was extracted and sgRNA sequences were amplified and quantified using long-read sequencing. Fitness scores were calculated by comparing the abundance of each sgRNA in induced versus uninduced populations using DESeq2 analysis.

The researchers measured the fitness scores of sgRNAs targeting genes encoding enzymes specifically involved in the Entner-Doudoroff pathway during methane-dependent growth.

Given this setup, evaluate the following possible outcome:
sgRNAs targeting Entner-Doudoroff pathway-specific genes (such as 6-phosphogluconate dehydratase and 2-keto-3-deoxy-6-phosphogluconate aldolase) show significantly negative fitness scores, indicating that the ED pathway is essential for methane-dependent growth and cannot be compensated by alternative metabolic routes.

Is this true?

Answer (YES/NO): YES